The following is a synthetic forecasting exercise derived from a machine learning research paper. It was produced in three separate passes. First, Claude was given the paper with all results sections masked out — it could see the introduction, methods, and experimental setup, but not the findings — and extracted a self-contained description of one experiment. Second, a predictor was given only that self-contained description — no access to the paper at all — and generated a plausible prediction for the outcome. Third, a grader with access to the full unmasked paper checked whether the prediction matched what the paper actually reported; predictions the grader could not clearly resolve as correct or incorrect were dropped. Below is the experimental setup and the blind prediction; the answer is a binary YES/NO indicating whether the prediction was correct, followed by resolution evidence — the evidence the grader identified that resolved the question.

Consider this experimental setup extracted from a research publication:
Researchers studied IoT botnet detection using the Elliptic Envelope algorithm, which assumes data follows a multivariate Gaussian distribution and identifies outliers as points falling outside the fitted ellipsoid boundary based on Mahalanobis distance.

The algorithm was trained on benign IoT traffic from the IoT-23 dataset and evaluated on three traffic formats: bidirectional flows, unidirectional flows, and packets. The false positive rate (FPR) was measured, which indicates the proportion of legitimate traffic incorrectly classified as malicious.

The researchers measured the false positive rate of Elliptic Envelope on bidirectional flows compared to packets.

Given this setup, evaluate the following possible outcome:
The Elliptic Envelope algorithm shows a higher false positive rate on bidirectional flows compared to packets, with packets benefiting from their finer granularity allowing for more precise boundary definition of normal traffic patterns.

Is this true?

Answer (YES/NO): NO